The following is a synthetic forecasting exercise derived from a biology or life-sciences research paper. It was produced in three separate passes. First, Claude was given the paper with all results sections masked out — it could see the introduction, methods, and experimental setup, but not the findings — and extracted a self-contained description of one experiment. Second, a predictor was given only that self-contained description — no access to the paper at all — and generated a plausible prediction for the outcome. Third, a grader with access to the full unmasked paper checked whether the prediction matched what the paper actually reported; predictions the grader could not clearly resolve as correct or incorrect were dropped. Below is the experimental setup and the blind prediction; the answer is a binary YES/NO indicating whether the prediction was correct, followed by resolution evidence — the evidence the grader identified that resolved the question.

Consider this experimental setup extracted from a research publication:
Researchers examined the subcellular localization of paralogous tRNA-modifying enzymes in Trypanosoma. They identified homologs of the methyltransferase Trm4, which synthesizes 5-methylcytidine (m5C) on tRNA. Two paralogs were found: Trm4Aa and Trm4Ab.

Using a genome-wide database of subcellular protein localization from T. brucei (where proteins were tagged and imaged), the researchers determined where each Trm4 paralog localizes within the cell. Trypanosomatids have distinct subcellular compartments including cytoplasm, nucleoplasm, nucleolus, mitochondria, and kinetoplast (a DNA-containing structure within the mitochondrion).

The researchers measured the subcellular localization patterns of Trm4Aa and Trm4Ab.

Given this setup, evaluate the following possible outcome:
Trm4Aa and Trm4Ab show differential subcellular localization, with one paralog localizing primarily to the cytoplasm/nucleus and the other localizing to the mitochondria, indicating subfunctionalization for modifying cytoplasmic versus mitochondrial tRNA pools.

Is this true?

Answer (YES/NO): YES